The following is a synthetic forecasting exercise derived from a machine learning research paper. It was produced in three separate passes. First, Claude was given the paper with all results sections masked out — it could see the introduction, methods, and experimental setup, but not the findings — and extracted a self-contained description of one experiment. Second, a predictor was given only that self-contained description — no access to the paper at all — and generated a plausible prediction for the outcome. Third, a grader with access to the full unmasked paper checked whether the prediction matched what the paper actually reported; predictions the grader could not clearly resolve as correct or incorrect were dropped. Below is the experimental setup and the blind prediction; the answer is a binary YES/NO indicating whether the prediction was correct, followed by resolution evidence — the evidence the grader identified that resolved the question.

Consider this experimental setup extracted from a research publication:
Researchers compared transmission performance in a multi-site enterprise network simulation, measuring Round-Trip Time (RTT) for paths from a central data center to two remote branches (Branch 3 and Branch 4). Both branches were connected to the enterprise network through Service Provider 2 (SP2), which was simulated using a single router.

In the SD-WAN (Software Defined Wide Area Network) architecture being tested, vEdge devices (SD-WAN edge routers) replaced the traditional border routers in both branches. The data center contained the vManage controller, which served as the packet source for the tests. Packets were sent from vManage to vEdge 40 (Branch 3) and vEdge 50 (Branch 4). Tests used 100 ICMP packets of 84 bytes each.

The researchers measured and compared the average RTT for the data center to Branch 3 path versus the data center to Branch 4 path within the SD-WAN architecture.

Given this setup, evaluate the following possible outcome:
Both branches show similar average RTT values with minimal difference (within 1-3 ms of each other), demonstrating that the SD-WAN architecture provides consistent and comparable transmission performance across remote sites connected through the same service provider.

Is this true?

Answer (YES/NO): YES